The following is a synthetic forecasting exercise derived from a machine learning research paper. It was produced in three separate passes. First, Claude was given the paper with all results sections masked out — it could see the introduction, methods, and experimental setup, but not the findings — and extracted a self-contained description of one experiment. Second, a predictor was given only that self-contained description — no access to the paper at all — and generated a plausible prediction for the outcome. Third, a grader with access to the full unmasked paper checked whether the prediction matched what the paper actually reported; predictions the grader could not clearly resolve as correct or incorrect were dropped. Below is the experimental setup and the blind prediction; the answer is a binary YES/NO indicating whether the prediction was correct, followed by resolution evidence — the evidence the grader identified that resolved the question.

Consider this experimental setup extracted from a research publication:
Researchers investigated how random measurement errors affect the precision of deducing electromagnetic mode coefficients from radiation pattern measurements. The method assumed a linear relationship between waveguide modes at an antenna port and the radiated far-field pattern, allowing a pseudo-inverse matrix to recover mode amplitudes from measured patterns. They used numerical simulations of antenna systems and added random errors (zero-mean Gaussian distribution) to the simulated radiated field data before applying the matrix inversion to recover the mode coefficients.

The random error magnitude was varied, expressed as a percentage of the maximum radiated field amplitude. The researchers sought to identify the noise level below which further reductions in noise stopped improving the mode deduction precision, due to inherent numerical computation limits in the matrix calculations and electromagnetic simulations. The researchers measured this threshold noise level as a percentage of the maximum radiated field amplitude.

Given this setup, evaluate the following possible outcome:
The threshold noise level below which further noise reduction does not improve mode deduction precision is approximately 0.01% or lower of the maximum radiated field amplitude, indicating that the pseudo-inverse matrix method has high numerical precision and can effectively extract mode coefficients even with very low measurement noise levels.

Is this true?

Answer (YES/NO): YES